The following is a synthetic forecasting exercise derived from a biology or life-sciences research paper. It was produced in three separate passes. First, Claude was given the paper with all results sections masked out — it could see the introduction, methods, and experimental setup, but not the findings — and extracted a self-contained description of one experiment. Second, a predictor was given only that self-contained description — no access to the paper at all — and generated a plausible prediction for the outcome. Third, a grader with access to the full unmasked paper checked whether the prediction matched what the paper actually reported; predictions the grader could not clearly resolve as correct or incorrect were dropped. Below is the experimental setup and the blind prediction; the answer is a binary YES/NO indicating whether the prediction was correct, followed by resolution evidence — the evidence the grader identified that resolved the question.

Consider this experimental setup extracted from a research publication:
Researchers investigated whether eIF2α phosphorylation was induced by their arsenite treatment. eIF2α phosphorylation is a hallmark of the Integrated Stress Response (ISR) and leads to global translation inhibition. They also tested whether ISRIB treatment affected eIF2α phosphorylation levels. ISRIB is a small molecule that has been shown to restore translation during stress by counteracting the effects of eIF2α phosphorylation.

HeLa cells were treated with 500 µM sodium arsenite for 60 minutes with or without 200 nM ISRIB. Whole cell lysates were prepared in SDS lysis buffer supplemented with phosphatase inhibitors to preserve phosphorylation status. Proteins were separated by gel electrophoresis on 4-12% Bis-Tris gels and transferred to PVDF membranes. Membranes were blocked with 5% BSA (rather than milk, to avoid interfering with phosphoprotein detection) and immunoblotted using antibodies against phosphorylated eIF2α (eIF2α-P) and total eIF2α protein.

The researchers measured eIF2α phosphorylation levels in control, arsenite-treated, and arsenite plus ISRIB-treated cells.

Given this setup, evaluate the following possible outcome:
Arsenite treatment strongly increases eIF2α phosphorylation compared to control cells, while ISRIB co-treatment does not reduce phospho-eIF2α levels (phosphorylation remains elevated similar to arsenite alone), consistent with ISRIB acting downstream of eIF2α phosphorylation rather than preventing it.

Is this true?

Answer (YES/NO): YES